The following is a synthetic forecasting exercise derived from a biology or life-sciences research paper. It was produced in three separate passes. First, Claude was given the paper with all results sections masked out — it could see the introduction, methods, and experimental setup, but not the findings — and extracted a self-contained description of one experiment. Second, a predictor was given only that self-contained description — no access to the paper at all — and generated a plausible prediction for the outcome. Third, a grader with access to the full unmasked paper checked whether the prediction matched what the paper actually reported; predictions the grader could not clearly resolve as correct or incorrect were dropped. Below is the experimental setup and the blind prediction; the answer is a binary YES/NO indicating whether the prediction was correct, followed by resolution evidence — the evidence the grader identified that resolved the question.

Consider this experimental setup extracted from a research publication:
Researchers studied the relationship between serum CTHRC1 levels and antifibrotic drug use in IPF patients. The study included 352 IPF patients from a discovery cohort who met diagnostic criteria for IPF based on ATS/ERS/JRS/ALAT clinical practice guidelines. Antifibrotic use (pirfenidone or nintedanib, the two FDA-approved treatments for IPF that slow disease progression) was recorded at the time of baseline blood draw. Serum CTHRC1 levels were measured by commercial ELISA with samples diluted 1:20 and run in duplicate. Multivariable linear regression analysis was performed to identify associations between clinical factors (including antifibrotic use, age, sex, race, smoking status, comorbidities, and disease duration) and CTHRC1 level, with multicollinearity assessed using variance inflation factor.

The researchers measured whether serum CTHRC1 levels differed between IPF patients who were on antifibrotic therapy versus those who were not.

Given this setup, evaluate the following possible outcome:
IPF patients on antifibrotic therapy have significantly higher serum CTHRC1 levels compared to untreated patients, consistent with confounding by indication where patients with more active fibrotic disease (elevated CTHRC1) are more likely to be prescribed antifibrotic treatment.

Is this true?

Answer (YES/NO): NO